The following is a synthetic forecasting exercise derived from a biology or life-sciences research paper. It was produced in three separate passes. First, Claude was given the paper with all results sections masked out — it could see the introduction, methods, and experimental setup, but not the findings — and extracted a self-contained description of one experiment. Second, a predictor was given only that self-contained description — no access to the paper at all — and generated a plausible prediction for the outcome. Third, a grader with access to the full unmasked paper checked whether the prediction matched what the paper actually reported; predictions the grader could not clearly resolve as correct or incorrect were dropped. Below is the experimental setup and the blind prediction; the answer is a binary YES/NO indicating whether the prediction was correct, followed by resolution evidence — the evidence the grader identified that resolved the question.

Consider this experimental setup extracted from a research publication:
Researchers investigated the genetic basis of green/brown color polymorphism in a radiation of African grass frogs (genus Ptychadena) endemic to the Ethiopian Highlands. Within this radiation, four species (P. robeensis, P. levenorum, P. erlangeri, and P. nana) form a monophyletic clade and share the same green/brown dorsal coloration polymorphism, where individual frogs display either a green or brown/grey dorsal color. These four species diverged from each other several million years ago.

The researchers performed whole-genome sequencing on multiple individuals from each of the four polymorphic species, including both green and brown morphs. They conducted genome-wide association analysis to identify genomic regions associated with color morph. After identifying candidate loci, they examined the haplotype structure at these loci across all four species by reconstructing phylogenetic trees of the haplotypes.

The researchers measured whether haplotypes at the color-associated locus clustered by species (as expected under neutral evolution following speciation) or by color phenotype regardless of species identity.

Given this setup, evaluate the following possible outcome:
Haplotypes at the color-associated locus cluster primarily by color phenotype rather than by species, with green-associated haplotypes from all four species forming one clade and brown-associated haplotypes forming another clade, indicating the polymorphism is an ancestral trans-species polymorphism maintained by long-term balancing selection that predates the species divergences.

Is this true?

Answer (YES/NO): YES